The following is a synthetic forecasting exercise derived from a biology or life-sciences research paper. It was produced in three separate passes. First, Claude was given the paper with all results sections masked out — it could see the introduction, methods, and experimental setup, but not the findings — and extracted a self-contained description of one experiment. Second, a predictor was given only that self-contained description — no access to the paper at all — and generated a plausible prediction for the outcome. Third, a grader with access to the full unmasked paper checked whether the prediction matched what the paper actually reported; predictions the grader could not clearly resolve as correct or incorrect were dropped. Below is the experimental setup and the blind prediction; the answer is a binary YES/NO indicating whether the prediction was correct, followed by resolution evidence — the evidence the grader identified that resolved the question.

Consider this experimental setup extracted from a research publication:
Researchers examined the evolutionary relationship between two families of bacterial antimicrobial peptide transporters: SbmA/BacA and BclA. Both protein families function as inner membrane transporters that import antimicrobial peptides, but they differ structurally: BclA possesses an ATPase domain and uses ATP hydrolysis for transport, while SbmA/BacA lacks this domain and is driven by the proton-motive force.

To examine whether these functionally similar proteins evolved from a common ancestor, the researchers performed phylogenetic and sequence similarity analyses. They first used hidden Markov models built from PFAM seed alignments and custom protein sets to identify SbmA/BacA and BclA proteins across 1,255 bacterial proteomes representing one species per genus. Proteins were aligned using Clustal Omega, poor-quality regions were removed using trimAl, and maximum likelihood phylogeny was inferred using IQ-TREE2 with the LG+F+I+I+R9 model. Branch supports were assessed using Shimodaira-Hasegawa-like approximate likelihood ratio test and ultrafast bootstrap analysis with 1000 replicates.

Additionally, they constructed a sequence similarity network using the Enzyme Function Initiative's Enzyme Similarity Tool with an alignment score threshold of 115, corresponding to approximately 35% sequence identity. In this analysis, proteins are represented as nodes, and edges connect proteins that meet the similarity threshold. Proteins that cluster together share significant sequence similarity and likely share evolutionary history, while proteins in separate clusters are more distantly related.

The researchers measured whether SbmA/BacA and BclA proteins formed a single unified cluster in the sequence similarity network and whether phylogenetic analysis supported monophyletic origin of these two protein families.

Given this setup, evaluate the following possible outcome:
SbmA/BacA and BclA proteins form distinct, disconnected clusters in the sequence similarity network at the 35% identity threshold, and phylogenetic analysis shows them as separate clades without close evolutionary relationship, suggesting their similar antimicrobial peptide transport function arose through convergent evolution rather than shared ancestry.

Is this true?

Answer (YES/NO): YES